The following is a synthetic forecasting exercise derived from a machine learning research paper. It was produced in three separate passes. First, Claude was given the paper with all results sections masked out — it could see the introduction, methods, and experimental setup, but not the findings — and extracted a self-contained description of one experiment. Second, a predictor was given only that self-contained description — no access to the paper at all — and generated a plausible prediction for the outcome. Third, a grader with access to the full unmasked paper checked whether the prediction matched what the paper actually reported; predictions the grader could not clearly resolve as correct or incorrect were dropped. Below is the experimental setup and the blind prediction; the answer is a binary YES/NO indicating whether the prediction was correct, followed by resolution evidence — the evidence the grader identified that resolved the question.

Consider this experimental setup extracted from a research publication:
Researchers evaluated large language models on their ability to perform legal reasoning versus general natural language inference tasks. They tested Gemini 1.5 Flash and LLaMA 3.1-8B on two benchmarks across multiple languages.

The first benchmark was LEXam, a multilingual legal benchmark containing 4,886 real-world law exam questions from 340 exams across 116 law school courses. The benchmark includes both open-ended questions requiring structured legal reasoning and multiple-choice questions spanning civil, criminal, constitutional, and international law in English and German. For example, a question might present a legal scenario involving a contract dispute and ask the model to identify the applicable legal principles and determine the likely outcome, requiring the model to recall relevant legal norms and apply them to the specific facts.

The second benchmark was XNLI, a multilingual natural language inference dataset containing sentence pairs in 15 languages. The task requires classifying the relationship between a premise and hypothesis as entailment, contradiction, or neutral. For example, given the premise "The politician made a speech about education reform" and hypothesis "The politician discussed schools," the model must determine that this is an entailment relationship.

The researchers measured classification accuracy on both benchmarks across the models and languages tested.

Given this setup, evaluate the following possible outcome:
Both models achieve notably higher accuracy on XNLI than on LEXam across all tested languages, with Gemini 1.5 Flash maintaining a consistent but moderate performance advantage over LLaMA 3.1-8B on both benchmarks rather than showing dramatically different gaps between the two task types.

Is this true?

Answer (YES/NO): NO